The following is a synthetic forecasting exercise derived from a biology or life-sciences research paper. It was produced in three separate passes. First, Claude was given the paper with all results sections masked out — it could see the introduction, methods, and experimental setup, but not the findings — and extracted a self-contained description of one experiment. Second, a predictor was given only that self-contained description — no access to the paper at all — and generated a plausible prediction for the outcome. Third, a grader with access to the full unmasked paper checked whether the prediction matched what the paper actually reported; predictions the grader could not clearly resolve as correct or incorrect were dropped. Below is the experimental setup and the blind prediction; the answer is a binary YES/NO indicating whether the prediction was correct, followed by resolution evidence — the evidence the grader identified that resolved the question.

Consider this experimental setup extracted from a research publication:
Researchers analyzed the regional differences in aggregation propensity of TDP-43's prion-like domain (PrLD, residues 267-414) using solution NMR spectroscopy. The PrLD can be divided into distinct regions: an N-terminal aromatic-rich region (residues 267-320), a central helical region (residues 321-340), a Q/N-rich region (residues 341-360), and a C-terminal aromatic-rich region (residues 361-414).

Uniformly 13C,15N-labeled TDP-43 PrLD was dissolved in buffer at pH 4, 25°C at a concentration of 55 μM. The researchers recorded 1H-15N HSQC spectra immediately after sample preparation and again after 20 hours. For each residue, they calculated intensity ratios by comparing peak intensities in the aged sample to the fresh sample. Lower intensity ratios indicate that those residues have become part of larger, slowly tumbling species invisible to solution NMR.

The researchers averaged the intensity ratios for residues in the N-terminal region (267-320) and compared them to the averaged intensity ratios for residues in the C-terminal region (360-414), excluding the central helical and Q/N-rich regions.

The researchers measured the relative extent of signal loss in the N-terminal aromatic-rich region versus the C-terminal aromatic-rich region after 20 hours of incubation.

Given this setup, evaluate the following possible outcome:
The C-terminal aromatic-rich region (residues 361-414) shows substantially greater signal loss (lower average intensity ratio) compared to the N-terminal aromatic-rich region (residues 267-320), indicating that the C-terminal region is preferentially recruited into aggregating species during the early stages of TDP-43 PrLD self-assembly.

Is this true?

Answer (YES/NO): YES